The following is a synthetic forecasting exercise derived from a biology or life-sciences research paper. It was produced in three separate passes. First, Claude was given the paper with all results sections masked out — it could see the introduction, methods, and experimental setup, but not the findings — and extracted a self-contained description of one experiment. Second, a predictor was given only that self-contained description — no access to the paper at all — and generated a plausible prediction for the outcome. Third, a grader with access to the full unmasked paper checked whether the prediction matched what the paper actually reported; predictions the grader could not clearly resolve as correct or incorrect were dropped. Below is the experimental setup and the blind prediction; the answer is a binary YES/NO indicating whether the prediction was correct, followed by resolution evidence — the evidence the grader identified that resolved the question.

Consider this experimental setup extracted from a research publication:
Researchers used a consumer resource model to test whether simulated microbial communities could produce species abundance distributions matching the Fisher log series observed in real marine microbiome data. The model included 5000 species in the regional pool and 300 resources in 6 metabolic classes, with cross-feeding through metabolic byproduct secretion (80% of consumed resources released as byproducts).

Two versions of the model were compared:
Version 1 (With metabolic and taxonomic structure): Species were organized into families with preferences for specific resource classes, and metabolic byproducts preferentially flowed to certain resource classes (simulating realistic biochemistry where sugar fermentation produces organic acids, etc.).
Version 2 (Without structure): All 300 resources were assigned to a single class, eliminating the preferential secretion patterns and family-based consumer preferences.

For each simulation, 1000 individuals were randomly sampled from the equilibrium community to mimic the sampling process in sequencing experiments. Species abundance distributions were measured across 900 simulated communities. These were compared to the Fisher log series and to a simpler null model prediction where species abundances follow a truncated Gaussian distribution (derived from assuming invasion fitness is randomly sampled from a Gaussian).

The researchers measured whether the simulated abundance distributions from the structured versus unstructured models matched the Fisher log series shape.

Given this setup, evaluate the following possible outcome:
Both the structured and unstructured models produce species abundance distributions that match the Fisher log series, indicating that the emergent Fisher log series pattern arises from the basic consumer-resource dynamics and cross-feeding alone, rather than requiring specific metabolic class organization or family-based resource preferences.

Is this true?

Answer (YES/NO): NO